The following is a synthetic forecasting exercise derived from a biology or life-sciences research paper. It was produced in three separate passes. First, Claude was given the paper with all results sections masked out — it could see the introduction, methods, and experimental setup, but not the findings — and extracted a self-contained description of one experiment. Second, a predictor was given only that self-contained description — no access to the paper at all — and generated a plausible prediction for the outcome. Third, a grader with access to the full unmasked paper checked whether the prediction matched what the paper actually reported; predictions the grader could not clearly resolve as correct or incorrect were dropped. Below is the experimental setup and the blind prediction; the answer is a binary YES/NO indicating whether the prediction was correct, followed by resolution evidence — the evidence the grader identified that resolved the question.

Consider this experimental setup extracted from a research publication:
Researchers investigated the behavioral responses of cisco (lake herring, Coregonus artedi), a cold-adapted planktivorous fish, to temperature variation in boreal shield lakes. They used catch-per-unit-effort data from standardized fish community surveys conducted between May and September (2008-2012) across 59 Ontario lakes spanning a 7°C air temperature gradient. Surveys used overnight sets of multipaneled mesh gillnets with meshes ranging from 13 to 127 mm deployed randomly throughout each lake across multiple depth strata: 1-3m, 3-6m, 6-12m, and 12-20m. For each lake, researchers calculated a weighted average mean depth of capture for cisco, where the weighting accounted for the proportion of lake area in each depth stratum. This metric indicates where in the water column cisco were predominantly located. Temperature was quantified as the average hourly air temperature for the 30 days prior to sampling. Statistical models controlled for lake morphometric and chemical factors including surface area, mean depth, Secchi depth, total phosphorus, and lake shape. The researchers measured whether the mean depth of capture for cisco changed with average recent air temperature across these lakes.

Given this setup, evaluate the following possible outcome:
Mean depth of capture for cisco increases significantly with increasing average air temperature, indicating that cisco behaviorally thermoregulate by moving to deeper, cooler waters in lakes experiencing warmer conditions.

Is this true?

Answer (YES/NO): YES